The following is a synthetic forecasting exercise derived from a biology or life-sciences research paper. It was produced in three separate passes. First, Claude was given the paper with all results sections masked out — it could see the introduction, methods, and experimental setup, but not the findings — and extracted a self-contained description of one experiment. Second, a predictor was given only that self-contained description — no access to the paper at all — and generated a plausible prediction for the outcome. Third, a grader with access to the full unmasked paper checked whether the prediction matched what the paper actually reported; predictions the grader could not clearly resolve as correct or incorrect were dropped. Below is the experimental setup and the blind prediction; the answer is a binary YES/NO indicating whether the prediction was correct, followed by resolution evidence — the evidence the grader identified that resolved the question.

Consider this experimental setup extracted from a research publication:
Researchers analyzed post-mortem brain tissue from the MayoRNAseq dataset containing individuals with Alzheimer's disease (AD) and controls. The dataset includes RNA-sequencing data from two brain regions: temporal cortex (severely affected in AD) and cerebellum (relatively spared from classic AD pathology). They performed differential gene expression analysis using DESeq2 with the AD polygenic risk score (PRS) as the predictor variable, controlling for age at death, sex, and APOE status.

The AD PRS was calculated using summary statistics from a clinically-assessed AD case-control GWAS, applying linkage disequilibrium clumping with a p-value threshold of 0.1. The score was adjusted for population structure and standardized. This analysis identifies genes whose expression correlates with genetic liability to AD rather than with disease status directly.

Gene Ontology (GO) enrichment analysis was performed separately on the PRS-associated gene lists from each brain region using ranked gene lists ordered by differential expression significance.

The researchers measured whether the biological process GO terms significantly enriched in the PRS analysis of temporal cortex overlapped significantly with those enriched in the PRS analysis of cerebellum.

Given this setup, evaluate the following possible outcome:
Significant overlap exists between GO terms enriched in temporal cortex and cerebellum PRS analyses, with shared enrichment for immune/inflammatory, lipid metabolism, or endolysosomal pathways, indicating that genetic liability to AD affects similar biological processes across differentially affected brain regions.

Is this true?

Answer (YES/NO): YES